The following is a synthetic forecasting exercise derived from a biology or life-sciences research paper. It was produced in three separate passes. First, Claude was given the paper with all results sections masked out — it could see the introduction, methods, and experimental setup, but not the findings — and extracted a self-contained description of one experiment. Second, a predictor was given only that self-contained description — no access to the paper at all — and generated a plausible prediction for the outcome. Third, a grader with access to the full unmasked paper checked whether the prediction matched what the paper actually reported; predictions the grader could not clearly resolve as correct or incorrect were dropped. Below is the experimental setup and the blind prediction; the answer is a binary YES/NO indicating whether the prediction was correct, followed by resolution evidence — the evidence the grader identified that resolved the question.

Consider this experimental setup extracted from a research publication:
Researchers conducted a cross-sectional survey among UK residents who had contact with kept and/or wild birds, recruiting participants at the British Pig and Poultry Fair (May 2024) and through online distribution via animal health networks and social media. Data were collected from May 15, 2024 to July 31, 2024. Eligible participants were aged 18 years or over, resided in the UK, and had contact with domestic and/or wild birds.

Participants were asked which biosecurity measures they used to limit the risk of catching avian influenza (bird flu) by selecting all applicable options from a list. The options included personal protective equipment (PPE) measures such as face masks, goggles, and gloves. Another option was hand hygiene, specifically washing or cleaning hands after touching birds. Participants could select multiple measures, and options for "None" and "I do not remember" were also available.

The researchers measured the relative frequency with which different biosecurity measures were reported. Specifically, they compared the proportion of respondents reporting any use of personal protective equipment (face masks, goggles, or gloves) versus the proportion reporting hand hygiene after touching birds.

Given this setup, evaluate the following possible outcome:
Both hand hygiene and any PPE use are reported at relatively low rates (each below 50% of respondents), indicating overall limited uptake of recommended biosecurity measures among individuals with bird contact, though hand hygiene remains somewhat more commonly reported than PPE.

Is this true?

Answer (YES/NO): NO